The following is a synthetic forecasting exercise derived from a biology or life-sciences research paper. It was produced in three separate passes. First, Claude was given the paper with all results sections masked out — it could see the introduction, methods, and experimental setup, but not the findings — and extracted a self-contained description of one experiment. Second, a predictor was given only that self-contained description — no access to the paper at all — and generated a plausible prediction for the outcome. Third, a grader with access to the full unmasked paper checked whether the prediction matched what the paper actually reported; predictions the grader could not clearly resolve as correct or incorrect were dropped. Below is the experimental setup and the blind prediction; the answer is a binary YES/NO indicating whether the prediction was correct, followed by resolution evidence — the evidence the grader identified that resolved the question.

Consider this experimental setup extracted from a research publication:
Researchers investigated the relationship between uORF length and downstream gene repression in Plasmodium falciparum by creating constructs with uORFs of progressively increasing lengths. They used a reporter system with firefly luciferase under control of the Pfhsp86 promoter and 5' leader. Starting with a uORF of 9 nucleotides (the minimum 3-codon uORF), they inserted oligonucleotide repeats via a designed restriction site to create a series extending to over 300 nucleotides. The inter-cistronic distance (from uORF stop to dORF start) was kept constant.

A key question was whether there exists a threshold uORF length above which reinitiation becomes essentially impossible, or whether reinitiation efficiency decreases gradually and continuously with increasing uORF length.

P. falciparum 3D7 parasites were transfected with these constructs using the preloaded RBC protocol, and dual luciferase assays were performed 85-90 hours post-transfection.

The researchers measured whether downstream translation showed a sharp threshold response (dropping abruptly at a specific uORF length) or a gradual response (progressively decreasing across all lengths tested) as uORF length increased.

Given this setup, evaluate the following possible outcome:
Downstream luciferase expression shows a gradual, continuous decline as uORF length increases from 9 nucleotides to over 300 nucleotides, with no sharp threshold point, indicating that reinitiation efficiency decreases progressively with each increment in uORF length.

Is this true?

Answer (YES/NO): NO